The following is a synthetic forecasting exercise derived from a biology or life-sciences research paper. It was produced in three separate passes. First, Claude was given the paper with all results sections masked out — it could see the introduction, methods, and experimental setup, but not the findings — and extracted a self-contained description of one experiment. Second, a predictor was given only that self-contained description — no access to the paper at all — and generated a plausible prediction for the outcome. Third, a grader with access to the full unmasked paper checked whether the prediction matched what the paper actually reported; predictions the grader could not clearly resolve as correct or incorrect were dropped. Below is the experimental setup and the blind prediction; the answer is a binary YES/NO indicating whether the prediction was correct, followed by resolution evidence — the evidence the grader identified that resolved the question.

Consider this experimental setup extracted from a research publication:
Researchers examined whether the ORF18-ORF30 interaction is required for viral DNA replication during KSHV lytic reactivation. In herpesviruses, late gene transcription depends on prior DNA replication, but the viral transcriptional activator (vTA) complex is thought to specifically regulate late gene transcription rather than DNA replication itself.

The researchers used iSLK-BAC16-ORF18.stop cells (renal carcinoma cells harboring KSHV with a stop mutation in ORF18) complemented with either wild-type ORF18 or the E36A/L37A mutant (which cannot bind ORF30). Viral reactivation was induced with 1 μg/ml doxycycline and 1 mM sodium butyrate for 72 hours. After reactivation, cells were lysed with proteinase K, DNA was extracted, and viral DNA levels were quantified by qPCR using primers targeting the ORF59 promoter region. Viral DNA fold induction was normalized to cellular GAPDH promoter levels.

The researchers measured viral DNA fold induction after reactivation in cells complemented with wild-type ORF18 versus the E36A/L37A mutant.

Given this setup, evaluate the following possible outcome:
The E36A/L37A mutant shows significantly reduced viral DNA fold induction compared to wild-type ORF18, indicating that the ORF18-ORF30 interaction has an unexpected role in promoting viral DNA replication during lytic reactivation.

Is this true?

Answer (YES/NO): NO